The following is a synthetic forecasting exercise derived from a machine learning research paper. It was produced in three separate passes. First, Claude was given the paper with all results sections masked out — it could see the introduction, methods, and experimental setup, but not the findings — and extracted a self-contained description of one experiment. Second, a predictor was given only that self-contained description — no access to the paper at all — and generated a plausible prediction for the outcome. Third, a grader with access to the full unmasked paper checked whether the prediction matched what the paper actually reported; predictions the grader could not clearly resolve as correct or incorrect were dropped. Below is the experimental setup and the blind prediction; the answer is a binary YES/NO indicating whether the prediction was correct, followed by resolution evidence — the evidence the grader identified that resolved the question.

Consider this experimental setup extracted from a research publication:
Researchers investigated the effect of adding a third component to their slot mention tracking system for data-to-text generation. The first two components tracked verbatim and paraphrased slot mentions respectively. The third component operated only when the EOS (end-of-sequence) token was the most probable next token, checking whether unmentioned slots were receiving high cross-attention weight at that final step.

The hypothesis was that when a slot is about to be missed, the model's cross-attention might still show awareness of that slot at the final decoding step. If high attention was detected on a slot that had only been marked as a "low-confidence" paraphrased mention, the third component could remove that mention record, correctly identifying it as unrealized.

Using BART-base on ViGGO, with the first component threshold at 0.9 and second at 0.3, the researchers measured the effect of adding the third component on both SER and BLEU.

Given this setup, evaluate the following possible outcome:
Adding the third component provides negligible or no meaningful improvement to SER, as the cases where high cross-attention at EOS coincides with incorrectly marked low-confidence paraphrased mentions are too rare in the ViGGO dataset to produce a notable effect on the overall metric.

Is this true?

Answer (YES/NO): NO